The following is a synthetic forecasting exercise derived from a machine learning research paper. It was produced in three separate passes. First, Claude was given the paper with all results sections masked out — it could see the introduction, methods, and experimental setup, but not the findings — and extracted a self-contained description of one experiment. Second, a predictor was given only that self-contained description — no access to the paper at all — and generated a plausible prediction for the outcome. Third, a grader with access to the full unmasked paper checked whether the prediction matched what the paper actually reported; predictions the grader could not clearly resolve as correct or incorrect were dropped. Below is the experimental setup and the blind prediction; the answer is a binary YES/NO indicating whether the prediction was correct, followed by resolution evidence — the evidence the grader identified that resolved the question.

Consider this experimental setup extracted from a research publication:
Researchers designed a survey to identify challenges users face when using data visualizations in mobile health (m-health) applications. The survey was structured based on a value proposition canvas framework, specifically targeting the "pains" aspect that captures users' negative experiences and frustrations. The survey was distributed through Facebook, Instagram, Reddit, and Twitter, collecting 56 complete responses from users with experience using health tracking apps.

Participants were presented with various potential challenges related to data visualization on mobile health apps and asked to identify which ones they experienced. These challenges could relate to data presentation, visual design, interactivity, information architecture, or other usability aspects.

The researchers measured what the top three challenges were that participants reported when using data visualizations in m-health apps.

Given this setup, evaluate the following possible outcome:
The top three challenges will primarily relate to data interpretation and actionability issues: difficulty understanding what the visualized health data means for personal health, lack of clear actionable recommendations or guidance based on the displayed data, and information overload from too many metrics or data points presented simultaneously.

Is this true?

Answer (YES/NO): NO